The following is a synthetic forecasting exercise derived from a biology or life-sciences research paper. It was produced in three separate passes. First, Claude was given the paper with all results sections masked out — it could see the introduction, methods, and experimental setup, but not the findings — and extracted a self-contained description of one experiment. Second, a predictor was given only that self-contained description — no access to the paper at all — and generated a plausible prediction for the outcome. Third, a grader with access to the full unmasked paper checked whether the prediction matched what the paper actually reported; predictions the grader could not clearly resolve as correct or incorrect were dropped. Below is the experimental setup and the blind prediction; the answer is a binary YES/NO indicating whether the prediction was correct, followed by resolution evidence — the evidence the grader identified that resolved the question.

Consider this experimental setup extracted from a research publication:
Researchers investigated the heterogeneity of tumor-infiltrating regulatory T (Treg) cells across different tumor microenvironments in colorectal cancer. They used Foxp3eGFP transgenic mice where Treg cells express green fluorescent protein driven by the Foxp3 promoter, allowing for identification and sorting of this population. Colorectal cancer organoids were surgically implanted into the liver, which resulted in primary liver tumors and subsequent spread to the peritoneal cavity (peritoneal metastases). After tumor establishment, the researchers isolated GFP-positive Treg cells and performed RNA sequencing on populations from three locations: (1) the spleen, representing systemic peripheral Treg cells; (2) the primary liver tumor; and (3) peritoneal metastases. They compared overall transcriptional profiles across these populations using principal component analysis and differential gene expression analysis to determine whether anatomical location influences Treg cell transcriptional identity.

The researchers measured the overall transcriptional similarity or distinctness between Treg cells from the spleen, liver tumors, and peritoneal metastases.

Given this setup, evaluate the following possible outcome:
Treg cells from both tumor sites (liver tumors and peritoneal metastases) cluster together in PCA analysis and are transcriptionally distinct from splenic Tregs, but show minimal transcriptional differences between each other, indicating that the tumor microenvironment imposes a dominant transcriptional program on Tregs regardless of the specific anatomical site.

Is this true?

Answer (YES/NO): NO